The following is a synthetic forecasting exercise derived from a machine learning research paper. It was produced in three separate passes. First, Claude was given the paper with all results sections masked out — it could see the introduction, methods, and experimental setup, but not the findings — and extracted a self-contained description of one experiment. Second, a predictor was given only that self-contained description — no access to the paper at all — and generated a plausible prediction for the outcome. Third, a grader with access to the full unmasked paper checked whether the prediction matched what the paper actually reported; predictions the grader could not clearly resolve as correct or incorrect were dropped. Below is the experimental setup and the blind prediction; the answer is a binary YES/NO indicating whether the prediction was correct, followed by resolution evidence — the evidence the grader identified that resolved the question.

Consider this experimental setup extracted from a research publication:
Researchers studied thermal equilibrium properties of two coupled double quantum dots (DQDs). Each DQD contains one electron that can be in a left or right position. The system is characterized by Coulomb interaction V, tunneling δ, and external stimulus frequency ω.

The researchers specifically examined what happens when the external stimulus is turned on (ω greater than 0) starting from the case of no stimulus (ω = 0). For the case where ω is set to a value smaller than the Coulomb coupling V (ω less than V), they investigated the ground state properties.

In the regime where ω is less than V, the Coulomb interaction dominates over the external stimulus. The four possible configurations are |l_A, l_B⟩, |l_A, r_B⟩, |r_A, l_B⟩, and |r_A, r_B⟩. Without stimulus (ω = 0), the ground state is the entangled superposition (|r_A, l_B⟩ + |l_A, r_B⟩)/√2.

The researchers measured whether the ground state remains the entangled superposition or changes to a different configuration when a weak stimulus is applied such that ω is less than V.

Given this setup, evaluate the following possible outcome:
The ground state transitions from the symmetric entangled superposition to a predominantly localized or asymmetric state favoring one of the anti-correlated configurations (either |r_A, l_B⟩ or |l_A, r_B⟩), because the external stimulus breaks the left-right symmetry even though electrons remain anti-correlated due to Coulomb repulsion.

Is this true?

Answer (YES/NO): NO